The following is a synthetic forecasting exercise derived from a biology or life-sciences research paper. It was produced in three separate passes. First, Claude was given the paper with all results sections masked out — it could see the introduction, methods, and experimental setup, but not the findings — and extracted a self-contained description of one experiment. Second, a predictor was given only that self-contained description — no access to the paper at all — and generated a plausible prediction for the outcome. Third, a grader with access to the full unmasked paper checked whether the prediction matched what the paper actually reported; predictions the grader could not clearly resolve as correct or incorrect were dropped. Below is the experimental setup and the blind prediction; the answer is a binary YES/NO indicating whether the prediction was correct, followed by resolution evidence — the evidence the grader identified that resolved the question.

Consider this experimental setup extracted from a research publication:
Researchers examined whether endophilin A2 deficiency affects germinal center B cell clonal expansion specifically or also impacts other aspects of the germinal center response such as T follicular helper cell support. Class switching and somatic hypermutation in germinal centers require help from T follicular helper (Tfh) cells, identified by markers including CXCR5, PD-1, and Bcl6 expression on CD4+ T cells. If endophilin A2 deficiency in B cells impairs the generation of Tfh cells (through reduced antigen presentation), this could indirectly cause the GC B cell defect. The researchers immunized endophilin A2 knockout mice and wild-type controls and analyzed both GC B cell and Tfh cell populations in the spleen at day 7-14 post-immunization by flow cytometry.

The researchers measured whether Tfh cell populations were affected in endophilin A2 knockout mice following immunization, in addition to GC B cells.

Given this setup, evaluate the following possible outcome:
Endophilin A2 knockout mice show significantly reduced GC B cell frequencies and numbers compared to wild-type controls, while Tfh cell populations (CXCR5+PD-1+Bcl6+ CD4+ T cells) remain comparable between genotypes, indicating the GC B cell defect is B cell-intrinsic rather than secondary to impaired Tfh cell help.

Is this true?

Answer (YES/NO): YES